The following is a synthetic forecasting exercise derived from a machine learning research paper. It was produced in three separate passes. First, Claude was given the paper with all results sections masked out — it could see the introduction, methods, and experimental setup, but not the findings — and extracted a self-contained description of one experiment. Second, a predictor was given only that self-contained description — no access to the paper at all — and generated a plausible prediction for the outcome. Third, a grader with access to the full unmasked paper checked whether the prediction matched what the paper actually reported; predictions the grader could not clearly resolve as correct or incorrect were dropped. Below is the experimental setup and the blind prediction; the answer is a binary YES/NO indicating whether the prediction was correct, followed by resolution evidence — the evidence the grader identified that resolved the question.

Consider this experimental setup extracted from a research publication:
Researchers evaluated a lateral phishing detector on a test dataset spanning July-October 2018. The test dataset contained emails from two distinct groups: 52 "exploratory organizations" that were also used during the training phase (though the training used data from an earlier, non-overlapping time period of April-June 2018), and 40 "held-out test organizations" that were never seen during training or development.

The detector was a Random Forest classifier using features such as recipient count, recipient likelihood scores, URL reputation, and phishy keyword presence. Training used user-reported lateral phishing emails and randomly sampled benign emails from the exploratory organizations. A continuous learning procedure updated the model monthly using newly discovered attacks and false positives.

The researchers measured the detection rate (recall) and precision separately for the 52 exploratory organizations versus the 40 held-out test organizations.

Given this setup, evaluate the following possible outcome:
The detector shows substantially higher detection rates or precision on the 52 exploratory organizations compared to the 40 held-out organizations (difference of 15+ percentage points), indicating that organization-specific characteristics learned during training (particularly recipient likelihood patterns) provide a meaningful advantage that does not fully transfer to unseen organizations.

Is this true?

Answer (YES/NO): NO